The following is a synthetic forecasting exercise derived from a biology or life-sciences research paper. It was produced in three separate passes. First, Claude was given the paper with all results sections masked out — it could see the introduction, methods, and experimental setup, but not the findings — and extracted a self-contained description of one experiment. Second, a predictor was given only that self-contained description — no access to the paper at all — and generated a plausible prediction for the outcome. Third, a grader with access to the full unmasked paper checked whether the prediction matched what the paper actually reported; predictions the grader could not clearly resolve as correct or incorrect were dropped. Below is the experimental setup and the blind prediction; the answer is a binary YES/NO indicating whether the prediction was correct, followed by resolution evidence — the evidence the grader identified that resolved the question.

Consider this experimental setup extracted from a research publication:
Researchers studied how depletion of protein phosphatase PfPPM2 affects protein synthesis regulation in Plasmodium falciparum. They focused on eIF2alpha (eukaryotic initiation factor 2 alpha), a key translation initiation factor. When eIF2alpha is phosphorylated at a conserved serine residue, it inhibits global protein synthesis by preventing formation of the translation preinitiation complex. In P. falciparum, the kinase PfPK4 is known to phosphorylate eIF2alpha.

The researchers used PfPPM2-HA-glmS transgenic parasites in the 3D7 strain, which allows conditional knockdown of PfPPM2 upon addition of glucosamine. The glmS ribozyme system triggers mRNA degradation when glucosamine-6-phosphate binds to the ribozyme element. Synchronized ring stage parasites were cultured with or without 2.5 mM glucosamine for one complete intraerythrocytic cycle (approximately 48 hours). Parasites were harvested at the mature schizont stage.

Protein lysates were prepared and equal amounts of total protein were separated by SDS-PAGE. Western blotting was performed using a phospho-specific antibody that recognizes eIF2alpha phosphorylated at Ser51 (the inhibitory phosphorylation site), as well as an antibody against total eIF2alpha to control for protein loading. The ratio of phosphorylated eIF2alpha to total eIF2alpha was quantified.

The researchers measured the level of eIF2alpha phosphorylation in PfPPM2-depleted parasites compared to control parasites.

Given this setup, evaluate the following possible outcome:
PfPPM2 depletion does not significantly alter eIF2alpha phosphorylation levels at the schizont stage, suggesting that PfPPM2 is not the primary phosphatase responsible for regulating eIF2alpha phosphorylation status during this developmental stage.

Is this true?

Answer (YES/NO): NO